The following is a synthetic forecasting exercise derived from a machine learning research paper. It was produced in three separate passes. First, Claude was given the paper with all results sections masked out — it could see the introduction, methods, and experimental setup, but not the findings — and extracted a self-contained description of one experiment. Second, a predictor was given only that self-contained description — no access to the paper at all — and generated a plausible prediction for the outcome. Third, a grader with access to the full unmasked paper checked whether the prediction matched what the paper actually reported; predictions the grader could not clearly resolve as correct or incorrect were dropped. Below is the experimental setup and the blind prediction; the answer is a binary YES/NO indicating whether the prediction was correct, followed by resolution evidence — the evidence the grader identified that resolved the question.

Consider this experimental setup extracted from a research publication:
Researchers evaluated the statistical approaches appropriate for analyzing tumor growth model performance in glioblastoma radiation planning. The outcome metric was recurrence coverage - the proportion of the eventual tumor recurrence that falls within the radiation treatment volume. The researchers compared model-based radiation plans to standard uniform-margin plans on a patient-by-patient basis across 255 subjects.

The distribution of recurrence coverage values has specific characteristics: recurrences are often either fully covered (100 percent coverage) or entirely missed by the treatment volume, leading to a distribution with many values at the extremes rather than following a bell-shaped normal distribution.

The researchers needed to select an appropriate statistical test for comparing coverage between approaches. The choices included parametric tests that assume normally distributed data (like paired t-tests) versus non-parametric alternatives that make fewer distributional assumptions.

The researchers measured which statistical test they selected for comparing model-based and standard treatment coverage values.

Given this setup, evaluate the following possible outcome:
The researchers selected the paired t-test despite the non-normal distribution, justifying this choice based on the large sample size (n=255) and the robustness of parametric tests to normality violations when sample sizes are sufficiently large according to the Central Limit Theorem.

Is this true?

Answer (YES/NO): NO